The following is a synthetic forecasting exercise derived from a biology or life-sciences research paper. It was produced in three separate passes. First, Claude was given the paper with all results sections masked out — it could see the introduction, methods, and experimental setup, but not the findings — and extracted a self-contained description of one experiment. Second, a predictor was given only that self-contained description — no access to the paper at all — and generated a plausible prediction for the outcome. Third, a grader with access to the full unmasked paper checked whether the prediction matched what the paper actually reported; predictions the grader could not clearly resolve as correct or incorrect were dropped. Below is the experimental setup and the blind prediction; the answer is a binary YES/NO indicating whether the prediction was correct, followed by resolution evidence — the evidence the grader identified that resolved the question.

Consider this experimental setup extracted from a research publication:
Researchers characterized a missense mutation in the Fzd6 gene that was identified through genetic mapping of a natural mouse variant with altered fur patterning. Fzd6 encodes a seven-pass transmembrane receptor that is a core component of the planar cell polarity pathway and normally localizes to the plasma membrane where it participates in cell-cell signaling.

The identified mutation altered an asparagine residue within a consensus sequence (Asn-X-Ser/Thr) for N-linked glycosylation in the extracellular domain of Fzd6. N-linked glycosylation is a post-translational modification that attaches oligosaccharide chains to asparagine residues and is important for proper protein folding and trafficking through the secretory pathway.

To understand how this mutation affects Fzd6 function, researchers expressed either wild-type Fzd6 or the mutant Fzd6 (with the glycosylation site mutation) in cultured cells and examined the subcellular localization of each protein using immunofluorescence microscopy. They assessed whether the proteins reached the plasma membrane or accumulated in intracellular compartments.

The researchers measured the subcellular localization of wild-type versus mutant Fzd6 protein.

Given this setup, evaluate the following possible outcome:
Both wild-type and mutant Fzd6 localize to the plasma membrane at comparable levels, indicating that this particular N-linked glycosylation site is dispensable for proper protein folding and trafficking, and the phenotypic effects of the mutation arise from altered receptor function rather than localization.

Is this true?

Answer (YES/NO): NO